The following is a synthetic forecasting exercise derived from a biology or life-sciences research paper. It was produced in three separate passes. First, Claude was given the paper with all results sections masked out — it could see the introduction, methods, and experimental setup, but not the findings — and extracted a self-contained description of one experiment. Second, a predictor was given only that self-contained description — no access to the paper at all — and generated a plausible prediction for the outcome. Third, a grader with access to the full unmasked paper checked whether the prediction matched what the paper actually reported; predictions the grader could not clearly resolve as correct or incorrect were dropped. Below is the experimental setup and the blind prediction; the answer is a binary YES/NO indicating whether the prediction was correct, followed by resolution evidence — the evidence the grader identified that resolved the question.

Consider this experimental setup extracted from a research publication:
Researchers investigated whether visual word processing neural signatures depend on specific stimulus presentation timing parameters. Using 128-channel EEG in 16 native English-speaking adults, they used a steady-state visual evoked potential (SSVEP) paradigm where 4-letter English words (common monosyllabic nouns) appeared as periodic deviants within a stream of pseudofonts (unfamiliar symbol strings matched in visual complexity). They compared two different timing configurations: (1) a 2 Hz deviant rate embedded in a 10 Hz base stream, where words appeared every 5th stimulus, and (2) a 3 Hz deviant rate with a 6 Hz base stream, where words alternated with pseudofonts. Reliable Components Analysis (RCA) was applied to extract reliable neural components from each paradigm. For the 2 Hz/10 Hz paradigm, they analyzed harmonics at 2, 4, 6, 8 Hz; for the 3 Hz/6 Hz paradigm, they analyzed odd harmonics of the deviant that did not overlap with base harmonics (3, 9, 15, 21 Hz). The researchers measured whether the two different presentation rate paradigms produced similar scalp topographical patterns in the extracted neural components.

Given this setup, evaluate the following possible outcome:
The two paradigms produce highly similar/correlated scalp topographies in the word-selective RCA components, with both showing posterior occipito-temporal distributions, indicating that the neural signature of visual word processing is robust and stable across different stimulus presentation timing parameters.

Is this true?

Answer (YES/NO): YES